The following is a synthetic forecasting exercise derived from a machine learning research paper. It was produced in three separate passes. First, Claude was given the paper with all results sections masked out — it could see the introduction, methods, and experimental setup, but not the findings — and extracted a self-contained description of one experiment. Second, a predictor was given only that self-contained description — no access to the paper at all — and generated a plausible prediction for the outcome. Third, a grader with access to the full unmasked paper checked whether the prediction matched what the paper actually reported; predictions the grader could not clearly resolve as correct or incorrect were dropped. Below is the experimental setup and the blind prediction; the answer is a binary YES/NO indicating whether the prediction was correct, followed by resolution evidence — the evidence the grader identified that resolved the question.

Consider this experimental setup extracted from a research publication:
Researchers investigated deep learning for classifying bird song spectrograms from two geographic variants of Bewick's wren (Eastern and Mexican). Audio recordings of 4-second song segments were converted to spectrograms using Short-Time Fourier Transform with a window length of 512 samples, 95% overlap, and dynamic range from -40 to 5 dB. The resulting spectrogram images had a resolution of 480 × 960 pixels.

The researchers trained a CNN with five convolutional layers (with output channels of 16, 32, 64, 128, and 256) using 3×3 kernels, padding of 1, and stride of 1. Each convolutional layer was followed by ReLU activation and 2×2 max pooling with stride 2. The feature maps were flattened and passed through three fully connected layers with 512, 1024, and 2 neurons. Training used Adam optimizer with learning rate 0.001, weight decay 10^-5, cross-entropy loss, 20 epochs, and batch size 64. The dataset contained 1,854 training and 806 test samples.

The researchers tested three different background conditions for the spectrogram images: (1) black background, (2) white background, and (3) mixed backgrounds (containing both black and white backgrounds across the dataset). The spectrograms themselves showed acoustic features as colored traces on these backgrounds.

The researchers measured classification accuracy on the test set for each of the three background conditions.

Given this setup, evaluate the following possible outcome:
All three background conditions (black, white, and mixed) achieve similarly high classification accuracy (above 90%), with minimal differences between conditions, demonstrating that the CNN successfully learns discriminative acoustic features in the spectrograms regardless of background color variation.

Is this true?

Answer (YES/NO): YES